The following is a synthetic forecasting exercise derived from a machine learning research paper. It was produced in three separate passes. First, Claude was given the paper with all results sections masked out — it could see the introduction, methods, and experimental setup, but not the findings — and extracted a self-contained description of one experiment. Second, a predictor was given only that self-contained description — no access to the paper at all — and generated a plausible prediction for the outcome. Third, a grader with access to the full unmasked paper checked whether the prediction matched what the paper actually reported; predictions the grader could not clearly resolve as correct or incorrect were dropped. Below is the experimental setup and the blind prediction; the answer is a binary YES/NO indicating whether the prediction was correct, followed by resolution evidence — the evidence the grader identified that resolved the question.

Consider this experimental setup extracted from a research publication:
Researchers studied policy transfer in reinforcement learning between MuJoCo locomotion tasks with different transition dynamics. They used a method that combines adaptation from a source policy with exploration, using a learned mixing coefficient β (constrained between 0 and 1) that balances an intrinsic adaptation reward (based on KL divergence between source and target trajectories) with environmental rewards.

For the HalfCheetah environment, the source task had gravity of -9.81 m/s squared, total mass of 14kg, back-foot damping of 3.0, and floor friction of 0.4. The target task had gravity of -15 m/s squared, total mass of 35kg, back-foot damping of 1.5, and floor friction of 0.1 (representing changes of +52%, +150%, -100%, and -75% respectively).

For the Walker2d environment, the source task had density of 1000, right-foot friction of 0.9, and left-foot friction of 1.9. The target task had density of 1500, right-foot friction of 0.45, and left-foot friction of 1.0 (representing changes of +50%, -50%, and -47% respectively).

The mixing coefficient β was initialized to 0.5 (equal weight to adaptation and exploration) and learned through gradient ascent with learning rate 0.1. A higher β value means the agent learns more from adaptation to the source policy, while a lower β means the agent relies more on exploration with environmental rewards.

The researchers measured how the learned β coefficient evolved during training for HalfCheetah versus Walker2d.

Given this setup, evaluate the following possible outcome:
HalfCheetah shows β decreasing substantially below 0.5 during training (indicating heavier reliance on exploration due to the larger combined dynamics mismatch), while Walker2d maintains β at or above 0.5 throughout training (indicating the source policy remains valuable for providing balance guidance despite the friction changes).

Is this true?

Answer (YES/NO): NO